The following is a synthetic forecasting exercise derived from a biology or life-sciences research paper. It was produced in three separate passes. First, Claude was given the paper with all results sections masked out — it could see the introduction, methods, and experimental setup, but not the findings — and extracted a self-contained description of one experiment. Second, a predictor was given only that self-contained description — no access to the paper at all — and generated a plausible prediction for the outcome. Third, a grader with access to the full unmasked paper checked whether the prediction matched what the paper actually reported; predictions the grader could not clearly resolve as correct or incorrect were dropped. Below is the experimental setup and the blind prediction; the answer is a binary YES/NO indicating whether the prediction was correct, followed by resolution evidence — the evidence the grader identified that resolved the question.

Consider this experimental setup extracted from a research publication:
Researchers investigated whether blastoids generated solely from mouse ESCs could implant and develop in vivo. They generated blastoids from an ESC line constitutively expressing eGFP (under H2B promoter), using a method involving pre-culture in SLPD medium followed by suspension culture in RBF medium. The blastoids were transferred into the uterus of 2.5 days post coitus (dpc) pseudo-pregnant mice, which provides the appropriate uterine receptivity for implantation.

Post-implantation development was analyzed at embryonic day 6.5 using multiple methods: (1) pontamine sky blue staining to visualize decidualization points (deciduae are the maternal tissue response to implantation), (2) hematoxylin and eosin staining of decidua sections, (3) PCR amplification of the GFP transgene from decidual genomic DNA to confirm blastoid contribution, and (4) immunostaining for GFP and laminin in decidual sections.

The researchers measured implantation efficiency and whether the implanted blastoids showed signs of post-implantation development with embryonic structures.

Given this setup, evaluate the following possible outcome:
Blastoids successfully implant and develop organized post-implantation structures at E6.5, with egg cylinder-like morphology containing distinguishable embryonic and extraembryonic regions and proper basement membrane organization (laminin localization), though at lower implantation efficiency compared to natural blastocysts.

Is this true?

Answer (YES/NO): NO